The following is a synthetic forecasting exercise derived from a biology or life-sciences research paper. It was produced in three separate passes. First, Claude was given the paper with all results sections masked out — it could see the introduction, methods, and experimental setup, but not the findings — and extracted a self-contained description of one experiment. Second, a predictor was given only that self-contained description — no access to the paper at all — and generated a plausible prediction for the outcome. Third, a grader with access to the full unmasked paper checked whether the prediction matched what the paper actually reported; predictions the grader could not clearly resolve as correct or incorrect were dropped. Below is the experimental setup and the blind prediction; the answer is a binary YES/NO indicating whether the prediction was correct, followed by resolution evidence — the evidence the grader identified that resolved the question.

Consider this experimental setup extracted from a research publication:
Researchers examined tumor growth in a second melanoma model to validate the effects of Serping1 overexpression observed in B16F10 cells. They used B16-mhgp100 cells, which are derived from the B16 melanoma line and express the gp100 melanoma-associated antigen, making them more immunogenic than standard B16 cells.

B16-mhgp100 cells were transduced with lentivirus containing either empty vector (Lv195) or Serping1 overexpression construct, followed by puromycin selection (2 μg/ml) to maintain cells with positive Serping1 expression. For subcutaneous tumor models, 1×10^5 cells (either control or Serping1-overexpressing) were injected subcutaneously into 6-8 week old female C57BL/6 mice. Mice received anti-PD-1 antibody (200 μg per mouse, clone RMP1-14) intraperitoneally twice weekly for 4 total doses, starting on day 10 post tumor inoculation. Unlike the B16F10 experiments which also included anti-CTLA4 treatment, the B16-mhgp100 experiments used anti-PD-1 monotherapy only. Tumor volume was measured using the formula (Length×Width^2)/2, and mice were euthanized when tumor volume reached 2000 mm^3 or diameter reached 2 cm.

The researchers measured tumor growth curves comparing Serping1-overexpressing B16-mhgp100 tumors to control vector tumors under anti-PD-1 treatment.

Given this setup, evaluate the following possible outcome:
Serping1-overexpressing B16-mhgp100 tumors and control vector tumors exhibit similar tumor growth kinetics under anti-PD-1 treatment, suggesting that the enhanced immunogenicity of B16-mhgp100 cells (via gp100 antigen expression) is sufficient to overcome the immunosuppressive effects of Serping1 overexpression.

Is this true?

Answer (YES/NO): NO